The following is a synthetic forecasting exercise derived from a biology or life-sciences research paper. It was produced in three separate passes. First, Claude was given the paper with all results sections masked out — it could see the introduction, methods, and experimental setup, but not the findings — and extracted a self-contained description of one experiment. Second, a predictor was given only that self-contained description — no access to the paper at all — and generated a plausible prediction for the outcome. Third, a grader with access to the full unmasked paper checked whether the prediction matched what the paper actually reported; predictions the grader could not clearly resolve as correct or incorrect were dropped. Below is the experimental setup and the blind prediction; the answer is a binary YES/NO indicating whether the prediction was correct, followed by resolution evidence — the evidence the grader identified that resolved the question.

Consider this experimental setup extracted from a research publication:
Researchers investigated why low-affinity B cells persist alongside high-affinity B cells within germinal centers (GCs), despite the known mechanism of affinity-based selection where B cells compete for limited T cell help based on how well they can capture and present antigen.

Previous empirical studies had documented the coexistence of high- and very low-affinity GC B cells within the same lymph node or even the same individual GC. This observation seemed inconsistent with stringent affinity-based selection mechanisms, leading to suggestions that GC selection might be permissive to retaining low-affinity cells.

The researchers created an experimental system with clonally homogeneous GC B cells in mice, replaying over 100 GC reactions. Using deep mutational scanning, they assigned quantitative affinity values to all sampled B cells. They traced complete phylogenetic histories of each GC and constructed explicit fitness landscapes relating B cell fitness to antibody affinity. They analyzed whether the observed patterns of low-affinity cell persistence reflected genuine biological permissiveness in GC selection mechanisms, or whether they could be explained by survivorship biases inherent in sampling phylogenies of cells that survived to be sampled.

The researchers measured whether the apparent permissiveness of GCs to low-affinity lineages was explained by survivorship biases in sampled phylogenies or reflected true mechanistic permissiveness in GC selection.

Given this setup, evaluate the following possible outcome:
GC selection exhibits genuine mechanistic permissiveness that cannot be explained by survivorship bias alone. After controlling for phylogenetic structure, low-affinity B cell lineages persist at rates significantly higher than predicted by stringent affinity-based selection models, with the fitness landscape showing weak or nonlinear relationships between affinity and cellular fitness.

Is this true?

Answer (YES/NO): NO